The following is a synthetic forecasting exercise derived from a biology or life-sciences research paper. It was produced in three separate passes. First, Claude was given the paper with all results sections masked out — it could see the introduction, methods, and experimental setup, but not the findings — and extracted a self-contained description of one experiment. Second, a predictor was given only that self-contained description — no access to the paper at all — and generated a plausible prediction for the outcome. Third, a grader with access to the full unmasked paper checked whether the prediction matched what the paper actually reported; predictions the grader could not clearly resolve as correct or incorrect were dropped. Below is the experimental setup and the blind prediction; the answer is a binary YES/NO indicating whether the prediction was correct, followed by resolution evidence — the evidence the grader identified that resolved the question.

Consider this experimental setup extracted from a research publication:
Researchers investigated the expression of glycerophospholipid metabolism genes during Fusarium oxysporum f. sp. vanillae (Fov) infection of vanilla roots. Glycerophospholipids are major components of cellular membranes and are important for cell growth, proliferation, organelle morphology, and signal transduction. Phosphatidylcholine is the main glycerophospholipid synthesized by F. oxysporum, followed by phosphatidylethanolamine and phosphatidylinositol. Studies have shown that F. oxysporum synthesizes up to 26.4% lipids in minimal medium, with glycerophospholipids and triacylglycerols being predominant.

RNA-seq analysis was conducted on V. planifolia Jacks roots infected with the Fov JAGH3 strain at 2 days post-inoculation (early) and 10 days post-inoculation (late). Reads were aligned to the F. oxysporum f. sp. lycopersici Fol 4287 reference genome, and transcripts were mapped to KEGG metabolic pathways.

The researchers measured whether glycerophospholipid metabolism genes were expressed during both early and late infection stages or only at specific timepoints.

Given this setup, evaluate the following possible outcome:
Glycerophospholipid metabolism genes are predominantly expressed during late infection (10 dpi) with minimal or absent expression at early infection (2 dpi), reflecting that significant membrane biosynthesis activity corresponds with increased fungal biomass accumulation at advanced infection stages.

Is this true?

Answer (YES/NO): NO